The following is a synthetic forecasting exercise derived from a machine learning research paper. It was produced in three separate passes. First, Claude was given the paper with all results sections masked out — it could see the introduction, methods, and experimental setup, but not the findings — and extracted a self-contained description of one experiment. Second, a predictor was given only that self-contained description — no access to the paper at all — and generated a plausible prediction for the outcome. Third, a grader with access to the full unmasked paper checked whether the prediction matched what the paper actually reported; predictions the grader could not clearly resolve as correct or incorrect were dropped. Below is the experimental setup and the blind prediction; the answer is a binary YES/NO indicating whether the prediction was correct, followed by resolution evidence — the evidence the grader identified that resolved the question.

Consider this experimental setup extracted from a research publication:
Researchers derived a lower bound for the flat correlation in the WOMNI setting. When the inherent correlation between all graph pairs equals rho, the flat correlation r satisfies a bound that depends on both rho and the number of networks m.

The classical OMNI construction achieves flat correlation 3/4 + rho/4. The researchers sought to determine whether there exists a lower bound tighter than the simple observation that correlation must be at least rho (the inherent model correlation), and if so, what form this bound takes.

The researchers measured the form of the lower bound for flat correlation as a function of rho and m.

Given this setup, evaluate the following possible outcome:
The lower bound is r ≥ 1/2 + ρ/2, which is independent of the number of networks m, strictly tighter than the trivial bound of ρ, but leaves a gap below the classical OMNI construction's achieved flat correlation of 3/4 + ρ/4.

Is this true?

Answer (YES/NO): NO